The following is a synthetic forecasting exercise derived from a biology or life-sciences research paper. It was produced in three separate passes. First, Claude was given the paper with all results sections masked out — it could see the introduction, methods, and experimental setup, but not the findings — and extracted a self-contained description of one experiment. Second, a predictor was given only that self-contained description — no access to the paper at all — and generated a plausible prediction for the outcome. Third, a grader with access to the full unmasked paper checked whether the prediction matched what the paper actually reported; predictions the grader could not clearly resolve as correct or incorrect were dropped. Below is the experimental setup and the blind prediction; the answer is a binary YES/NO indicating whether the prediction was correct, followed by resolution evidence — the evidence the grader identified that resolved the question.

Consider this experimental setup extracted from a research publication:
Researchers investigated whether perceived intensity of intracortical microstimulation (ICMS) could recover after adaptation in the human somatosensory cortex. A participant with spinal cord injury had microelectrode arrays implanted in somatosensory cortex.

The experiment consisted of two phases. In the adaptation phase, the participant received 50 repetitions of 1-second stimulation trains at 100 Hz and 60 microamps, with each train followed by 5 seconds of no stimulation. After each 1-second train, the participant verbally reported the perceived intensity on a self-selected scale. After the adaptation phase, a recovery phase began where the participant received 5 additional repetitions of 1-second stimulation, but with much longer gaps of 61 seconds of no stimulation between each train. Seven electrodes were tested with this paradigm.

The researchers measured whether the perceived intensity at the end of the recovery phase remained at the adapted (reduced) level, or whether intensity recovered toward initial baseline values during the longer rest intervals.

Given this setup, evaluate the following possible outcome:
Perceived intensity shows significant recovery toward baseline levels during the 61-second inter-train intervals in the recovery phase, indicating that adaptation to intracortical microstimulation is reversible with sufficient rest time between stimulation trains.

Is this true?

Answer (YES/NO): YES